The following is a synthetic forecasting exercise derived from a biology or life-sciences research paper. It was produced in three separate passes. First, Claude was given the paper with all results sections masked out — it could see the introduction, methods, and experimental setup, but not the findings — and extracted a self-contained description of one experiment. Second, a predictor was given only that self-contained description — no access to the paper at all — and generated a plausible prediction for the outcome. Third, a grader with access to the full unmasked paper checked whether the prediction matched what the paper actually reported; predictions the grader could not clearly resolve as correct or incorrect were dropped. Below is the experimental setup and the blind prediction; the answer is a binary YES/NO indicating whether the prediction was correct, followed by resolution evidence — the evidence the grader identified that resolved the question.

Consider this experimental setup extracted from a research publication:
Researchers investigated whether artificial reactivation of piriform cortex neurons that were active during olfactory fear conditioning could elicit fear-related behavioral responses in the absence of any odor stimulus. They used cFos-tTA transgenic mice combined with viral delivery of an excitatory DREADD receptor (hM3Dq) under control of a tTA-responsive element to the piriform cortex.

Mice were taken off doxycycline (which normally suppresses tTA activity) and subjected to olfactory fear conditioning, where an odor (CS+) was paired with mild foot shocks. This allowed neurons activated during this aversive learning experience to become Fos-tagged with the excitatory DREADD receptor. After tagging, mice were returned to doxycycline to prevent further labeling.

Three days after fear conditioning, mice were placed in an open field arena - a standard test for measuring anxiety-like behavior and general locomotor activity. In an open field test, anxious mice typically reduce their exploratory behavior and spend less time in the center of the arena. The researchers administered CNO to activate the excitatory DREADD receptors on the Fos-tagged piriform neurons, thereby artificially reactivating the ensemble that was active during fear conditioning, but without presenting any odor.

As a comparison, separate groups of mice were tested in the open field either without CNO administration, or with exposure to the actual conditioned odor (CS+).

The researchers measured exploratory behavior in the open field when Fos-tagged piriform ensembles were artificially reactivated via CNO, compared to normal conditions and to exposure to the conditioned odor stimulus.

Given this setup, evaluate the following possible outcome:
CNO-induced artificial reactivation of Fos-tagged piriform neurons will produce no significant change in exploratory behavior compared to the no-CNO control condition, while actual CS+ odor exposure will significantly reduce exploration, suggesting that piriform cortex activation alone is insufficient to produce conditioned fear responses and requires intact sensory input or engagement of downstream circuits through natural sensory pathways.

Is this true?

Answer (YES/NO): NO